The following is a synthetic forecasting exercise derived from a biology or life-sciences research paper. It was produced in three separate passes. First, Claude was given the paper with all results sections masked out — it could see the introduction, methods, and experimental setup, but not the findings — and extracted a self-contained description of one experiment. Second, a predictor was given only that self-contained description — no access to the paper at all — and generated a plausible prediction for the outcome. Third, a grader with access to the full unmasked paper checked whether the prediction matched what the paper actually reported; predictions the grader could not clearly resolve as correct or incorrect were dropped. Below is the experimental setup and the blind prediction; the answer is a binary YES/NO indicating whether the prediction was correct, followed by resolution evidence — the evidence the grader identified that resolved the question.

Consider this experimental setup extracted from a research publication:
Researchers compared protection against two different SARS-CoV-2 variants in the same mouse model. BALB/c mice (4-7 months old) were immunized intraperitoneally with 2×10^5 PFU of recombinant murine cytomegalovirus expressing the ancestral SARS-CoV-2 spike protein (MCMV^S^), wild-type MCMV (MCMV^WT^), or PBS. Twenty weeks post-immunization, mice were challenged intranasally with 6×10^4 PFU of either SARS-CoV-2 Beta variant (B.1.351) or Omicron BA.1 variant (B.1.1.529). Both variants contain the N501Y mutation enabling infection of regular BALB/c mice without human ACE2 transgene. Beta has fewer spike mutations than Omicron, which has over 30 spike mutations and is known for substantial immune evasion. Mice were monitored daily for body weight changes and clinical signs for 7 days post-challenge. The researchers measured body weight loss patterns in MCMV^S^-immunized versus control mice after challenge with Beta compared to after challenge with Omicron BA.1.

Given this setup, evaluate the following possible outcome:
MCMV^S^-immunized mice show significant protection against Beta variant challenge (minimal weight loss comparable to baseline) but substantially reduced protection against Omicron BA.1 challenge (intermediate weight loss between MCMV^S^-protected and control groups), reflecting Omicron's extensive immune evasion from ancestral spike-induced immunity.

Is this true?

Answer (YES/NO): NO